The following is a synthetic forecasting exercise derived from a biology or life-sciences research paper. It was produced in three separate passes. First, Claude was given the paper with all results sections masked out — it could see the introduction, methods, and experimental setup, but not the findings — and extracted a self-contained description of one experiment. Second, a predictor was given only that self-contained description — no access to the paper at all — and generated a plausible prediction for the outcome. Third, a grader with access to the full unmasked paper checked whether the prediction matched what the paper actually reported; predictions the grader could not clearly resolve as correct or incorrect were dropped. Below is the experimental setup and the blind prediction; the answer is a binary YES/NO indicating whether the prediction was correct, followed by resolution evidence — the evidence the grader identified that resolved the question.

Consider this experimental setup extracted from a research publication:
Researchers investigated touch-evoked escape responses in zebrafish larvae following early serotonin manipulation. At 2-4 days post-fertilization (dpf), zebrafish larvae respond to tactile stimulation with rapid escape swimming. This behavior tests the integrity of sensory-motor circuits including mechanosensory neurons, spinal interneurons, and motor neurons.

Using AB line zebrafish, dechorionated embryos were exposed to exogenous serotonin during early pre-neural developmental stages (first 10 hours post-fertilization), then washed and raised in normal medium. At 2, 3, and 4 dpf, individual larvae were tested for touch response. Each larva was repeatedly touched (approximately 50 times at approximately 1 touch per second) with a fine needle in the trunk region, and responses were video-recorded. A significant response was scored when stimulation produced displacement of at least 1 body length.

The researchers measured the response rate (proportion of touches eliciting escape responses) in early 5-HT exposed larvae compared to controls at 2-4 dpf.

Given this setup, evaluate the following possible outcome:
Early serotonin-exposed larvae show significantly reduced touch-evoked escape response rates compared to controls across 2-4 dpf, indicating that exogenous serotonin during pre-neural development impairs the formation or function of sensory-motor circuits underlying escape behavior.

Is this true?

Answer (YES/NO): NO